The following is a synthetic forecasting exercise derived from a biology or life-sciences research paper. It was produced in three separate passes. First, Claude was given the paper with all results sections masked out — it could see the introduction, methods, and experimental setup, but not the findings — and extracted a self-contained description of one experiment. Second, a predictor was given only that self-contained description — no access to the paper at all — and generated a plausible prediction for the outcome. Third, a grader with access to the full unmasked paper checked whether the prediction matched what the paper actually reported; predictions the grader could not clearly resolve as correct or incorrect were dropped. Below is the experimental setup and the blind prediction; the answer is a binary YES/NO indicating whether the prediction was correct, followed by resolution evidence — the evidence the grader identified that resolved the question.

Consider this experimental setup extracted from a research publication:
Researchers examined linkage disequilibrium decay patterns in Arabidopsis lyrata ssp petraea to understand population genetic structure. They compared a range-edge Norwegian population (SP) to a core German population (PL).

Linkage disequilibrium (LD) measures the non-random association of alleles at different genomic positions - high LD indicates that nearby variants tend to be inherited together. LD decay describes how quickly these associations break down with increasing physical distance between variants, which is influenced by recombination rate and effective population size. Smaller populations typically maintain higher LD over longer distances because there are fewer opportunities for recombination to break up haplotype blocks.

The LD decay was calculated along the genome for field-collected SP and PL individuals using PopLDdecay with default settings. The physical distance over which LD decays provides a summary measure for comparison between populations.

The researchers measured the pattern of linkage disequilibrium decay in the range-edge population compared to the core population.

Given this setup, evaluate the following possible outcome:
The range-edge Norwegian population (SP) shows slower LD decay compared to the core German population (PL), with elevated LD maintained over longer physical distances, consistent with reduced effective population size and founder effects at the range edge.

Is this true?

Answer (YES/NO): YES